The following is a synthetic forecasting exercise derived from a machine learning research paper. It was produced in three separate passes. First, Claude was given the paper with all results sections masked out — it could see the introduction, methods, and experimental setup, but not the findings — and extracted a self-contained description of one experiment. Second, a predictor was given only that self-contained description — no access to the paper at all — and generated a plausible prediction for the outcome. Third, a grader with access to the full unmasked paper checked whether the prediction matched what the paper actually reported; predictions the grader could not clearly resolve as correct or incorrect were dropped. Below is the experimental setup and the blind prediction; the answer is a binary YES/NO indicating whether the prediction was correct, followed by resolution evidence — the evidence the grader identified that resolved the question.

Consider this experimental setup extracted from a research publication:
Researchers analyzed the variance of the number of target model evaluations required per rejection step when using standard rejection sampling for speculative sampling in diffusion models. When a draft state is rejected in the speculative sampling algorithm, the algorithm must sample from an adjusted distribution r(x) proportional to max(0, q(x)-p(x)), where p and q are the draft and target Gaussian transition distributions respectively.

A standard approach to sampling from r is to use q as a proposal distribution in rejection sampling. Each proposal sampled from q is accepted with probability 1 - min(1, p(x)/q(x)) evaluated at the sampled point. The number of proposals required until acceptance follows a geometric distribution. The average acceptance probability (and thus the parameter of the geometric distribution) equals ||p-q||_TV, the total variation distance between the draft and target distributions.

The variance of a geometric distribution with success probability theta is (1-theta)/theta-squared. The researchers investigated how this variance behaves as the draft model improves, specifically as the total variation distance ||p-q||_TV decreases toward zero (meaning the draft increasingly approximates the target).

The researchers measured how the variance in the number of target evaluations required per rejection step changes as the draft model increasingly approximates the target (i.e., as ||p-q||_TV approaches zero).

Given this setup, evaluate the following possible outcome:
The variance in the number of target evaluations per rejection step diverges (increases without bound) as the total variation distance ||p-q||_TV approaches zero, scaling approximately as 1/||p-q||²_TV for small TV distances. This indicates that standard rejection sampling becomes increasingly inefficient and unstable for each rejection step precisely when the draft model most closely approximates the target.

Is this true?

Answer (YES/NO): YES